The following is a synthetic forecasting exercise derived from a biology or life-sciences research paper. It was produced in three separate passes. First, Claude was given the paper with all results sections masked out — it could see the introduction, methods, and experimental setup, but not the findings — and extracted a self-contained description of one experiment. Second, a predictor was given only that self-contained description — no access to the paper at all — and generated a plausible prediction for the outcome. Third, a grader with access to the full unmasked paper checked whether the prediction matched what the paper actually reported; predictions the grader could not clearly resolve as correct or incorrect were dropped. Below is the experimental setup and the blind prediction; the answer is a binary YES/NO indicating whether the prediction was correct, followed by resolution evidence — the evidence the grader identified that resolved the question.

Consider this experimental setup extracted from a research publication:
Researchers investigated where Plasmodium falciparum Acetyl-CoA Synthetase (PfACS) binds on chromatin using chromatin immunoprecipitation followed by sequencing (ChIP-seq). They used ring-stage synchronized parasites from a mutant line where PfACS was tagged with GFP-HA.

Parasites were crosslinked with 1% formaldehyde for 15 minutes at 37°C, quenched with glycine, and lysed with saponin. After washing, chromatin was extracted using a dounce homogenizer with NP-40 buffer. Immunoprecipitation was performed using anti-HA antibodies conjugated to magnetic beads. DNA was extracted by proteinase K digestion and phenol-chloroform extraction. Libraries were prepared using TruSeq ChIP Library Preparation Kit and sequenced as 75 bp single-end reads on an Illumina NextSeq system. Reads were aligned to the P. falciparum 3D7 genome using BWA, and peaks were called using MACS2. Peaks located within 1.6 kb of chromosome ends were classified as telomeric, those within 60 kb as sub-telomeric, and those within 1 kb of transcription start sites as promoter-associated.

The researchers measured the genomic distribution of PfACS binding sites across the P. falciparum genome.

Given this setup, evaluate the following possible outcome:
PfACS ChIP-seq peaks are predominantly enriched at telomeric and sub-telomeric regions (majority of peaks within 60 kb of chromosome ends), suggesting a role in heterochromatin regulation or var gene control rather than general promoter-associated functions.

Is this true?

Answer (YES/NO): NO